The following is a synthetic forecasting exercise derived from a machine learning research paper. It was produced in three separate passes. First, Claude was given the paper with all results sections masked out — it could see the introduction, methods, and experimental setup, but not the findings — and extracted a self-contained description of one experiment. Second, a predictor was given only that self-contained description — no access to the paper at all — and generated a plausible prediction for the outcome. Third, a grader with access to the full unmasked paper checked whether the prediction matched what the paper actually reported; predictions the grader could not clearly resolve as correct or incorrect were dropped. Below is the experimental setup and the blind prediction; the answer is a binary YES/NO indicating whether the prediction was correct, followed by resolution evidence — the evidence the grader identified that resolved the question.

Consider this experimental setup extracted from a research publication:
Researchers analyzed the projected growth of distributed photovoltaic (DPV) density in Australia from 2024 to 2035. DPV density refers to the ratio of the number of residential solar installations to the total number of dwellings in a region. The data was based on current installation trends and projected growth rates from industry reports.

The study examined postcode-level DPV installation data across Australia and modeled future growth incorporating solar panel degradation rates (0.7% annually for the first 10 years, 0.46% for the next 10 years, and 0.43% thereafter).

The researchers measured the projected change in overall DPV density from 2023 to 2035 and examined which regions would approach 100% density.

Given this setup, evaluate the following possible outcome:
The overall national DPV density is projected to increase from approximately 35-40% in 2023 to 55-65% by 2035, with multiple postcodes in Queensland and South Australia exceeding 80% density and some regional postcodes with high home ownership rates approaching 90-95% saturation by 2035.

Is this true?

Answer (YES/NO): NO